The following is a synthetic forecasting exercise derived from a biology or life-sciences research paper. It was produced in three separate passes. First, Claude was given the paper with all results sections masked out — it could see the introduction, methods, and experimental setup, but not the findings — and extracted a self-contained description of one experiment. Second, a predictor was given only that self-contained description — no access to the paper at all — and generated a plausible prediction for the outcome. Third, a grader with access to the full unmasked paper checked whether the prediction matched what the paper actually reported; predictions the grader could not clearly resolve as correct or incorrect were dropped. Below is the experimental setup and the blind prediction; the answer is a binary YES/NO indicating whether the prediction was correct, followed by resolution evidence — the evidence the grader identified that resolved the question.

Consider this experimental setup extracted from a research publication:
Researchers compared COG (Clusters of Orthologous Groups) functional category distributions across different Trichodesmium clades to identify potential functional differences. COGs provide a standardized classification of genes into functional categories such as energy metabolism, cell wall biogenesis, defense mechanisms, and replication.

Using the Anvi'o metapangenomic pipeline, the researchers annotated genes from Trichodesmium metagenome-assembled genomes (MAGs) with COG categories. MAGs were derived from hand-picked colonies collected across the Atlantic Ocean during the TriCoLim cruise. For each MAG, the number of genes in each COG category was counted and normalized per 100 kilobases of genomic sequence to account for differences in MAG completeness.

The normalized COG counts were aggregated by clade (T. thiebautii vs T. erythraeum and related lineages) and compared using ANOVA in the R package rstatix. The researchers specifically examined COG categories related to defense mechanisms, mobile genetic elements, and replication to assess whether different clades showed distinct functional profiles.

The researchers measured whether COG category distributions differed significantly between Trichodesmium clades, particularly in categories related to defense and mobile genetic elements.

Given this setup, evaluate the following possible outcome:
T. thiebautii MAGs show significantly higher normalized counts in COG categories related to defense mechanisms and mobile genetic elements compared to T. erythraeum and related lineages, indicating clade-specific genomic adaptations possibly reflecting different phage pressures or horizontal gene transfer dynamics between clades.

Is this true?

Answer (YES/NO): YES